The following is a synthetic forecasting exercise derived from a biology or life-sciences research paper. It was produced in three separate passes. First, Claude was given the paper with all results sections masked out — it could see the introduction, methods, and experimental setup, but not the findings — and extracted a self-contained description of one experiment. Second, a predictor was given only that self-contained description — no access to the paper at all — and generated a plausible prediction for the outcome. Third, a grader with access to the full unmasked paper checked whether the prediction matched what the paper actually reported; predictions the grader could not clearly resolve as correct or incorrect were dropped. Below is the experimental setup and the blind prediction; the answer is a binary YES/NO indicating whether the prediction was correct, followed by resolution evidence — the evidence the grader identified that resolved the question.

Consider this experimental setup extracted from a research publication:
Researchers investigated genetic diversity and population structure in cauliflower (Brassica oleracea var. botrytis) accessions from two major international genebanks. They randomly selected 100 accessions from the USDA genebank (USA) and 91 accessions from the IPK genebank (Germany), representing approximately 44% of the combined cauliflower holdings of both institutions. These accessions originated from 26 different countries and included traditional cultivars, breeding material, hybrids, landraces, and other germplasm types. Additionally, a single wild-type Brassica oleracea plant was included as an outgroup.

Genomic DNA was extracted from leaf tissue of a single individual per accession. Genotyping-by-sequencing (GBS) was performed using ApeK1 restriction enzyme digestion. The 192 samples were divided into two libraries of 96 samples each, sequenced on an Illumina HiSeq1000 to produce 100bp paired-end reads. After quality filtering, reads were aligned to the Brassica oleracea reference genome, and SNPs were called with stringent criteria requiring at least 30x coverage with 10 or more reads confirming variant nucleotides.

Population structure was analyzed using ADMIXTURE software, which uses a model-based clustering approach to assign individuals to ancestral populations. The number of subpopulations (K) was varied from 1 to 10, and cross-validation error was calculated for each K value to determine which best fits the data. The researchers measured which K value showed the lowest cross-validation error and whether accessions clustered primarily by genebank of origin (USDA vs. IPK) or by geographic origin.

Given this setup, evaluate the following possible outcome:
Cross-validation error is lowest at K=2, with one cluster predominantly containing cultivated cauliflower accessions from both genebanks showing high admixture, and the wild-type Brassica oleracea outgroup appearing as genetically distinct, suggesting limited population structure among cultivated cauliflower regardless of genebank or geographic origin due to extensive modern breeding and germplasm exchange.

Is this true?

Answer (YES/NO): NO